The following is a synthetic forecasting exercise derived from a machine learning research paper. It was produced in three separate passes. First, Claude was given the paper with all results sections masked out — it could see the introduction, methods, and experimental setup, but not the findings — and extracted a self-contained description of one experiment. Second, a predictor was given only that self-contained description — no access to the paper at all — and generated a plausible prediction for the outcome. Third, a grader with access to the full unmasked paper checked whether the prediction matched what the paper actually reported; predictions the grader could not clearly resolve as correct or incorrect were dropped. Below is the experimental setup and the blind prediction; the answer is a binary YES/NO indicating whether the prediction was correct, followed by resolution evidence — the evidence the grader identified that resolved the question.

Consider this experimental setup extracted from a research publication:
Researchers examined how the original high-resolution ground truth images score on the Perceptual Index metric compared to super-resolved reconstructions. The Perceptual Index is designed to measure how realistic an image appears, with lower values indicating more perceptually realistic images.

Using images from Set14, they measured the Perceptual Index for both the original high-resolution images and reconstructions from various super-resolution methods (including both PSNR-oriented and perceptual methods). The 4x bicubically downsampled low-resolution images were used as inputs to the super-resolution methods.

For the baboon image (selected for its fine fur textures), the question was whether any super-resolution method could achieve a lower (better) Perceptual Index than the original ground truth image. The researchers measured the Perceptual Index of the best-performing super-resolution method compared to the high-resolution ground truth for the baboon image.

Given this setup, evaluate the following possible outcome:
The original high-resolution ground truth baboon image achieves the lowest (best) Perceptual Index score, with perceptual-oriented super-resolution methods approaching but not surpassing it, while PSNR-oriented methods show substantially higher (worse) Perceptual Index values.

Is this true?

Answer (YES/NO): NO